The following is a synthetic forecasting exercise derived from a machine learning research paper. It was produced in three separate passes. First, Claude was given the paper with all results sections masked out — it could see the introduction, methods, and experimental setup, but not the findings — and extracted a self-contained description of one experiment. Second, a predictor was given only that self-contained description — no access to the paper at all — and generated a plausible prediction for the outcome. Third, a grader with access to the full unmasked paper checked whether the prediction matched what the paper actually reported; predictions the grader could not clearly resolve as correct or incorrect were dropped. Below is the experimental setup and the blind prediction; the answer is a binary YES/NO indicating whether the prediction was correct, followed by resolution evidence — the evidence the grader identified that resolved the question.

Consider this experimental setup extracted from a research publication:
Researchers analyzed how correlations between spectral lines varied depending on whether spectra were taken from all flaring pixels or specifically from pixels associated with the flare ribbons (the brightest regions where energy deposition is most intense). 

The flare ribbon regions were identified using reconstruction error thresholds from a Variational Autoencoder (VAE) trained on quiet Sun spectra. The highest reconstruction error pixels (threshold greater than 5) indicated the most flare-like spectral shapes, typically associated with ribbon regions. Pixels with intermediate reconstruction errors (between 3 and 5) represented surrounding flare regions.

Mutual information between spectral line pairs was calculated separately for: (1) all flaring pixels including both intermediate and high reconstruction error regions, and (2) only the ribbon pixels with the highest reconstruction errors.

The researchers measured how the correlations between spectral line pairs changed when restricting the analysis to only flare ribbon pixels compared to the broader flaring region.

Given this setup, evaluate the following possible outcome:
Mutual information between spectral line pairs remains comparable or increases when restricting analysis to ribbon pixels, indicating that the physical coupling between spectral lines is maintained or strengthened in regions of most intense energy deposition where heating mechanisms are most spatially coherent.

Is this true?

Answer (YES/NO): YES